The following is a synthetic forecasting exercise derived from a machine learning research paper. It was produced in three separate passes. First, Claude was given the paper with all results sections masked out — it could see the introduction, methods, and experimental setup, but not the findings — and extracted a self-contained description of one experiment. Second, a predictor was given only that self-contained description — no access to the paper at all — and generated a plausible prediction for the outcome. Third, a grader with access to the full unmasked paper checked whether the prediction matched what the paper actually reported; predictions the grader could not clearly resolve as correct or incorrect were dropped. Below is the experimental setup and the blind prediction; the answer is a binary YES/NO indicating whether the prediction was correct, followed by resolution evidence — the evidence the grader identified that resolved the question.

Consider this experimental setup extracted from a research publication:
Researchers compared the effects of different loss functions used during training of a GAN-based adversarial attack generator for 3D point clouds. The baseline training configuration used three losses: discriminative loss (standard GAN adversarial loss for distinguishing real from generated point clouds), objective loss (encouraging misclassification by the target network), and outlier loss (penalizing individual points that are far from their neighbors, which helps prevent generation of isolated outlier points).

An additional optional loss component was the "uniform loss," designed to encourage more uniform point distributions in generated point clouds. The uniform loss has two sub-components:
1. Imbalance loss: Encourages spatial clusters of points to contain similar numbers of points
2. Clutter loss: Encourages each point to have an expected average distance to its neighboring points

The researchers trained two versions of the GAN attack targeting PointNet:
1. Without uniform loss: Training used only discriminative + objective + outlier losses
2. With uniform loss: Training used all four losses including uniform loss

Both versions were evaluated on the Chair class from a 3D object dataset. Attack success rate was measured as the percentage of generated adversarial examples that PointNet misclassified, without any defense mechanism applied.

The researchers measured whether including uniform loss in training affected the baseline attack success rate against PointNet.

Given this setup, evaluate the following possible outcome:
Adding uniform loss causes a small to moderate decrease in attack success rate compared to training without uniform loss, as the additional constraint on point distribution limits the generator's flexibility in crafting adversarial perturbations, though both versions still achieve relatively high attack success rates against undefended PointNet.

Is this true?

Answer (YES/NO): NO